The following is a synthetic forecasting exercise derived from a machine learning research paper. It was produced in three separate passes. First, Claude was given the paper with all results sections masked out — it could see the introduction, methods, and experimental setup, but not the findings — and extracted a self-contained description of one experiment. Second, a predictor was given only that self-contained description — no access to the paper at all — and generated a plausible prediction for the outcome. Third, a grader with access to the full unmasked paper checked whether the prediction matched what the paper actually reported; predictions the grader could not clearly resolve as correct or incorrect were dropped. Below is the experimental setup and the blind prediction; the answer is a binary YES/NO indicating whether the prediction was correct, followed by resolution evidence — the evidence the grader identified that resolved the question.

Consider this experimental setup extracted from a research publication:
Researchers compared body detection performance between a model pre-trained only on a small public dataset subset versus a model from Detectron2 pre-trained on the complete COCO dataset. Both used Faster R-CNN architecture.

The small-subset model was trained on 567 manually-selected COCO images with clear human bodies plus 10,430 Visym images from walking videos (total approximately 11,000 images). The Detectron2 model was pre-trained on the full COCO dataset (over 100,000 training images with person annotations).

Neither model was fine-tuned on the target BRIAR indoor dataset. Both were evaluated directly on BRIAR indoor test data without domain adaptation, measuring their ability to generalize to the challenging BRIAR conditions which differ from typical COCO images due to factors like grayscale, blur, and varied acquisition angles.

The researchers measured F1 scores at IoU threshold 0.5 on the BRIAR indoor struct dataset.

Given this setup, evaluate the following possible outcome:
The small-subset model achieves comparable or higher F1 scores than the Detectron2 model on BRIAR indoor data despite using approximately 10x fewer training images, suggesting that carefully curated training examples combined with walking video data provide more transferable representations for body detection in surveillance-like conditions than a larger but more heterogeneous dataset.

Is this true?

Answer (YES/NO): NO